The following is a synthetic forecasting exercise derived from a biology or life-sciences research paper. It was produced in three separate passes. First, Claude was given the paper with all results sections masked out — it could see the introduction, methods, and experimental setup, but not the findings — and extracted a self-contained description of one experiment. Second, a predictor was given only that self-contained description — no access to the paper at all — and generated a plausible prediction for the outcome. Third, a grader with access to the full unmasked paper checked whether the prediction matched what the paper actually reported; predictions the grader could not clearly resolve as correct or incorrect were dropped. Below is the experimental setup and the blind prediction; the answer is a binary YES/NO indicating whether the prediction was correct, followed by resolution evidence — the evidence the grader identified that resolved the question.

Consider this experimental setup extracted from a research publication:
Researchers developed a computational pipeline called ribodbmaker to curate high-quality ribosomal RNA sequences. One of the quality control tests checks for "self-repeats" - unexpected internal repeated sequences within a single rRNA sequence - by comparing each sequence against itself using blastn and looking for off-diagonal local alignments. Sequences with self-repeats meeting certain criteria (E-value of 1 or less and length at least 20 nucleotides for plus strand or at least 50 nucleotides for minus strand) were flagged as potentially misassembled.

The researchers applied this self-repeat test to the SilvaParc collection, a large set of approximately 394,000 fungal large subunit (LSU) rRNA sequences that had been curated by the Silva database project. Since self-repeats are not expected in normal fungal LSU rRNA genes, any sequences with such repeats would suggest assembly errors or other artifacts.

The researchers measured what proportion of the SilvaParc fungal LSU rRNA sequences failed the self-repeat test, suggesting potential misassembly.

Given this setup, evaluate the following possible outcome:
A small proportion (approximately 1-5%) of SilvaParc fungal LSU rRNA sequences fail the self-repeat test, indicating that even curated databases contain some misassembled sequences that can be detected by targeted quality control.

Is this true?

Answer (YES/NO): YES